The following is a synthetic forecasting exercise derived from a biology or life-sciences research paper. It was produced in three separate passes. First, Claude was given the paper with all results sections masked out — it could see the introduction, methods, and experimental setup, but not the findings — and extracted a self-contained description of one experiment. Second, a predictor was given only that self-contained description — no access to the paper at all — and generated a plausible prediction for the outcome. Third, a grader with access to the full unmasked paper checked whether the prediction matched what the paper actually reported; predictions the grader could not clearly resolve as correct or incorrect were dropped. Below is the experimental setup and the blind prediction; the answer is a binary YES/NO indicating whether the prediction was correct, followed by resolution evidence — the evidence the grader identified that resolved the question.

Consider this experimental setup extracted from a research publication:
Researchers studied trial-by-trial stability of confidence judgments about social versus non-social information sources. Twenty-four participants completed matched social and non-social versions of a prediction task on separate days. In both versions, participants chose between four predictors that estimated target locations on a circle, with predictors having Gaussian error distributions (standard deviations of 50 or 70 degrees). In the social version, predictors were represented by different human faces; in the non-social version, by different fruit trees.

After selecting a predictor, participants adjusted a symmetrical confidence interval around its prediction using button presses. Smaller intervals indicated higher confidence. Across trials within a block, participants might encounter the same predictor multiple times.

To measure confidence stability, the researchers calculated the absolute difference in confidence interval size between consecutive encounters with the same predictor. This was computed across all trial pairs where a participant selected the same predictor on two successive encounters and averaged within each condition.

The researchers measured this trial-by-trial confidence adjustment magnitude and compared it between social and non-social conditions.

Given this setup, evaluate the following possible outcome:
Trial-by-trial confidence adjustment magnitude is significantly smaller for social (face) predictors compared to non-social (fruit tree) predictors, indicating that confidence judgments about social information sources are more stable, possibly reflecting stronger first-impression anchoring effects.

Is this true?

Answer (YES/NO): YES